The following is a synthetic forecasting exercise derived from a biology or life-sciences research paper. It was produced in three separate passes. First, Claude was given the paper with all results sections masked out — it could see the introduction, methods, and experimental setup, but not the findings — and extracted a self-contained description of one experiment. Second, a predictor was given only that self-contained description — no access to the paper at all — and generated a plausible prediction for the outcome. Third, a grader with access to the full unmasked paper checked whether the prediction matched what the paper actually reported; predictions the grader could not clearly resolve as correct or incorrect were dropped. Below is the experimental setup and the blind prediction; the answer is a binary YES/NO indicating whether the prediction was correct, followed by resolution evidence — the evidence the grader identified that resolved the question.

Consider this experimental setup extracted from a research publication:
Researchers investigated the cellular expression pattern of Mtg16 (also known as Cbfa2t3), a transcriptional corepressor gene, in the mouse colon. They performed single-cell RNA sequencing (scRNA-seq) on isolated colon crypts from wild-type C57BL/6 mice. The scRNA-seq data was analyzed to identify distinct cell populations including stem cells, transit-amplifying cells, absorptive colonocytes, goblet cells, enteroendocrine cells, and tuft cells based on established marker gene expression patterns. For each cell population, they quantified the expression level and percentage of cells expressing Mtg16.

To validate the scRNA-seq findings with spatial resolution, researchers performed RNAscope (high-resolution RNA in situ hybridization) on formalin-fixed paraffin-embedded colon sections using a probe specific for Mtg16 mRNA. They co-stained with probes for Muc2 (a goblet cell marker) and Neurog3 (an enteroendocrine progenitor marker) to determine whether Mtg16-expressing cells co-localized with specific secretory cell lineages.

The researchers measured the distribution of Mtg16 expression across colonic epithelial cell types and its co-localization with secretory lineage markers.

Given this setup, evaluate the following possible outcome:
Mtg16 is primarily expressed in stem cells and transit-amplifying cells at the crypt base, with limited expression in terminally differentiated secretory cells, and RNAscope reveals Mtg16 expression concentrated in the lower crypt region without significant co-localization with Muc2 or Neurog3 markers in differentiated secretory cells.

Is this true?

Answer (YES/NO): NO